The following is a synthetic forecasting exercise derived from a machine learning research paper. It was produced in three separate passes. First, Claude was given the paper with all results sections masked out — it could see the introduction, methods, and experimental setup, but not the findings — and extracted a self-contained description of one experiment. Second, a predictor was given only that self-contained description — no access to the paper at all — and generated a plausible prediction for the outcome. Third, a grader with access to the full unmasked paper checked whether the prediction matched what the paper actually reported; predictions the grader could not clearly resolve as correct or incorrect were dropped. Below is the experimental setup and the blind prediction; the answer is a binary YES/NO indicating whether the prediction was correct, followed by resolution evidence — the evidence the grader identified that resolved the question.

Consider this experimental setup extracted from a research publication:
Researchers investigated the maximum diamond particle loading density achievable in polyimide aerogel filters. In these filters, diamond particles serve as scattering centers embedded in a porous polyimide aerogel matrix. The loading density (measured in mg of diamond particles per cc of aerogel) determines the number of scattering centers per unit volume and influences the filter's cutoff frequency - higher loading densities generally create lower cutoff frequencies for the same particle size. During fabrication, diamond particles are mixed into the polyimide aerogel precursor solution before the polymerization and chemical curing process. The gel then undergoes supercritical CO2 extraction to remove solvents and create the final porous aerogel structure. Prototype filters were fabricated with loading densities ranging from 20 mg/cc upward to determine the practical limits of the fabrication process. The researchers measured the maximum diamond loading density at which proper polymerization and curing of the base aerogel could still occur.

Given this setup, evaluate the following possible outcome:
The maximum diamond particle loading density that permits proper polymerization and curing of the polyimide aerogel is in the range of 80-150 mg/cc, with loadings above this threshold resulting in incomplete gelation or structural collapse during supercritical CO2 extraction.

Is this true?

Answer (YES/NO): NO